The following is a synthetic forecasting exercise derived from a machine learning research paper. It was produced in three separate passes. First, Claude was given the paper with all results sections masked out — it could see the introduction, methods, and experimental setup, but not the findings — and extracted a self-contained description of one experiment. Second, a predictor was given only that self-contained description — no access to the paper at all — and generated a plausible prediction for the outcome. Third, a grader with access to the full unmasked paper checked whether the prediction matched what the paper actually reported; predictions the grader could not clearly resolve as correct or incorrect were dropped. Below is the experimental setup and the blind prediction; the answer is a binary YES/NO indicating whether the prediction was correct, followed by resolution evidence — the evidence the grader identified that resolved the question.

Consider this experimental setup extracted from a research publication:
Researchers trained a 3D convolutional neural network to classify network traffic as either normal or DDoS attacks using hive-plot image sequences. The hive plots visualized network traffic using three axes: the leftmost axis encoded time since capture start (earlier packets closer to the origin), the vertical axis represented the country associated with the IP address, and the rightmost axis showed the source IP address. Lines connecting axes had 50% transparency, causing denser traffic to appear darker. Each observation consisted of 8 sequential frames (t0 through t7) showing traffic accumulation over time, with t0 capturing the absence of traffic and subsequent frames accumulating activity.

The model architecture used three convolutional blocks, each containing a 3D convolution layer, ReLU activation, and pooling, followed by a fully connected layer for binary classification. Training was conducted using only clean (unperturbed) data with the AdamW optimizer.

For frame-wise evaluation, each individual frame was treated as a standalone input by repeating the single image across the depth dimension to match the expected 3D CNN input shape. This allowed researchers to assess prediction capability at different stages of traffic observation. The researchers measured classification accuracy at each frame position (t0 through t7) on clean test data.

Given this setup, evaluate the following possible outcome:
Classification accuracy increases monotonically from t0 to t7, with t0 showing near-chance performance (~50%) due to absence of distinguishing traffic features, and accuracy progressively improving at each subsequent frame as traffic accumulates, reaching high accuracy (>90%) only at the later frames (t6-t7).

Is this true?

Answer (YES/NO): NO